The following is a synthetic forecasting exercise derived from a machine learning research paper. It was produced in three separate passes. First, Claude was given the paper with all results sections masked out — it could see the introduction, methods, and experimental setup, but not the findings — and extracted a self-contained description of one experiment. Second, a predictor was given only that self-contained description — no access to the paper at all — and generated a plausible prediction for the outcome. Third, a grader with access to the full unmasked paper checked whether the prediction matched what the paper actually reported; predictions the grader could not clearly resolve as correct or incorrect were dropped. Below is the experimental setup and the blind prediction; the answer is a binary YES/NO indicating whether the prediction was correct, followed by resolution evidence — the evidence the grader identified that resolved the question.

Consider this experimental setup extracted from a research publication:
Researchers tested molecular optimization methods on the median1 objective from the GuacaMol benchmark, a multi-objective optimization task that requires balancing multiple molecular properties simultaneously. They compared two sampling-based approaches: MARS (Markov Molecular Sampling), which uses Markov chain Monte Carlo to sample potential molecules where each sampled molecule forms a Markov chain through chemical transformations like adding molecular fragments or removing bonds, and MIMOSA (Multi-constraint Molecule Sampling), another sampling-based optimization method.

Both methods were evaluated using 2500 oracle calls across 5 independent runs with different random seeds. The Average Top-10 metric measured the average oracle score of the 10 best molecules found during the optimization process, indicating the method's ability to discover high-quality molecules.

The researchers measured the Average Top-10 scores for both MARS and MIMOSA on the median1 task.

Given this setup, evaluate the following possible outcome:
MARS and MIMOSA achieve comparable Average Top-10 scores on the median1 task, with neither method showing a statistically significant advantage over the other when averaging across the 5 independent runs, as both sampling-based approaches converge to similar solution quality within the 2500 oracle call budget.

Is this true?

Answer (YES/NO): NO